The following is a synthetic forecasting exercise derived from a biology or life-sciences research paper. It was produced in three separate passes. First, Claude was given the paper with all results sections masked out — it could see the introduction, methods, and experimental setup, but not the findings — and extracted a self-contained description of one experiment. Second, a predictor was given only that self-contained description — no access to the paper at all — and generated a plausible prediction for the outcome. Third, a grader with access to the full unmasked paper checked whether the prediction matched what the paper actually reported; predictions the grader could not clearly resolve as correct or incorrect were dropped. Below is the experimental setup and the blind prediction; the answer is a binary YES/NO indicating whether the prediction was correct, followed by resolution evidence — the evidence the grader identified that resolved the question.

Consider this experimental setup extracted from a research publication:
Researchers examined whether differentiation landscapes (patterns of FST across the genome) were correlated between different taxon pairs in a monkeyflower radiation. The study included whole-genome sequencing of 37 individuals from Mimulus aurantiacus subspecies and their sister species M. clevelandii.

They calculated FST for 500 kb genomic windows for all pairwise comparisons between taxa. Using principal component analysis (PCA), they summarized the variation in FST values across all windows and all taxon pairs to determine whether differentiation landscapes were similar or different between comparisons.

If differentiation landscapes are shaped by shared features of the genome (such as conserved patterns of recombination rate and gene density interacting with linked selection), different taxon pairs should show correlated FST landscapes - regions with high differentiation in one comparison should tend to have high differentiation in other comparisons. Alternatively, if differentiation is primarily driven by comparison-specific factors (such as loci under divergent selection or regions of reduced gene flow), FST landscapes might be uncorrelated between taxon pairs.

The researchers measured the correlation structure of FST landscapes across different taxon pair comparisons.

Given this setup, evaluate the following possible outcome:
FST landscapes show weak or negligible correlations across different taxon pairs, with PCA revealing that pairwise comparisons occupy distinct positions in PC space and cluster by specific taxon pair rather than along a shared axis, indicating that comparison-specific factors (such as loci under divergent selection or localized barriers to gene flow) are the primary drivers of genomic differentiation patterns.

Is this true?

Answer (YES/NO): NO